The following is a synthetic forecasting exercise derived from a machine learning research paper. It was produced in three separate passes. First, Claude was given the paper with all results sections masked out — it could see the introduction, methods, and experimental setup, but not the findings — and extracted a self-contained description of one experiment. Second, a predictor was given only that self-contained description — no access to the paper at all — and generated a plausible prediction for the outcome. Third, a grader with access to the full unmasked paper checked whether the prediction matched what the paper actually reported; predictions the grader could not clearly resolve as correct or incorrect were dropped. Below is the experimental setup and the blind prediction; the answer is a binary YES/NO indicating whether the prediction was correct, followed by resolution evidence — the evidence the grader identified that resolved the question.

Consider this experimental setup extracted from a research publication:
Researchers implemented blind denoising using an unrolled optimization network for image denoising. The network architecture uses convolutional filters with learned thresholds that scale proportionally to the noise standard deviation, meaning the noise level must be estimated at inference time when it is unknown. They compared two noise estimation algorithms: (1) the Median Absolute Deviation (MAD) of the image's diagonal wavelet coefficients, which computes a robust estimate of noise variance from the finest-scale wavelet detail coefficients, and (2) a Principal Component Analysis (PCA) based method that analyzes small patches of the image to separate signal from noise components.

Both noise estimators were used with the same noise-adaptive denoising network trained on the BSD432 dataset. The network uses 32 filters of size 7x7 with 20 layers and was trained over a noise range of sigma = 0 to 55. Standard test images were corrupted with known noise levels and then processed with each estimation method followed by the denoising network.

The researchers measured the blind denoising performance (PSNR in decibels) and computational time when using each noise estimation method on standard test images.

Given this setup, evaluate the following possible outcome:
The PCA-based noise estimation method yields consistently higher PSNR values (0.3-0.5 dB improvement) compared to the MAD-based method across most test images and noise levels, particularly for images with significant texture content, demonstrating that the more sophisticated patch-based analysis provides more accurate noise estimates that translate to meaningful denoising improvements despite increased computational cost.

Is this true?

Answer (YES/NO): NO